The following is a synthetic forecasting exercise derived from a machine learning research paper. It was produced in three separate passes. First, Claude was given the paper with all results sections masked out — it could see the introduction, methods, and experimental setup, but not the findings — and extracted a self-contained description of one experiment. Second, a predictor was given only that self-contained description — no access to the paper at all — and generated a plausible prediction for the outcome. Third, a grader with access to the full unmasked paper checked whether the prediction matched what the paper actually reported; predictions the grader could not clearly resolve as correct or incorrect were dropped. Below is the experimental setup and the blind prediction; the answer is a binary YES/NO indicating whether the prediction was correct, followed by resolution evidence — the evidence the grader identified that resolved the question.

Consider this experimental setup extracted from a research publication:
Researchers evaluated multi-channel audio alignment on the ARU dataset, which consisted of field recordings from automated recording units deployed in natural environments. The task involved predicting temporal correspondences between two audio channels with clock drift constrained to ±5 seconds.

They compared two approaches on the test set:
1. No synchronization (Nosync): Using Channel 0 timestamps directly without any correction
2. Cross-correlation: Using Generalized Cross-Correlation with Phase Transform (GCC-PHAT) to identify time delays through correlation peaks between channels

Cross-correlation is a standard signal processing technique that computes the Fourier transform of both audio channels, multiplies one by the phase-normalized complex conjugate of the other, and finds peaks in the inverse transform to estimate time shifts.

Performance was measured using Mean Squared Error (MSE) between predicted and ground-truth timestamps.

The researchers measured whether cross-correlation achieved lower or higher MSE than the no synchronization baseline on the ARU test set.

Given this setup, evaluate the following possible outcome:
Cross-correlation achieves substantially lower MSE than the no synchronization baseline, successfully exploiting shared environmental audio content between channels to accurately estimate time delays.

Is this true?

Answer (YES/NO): NO